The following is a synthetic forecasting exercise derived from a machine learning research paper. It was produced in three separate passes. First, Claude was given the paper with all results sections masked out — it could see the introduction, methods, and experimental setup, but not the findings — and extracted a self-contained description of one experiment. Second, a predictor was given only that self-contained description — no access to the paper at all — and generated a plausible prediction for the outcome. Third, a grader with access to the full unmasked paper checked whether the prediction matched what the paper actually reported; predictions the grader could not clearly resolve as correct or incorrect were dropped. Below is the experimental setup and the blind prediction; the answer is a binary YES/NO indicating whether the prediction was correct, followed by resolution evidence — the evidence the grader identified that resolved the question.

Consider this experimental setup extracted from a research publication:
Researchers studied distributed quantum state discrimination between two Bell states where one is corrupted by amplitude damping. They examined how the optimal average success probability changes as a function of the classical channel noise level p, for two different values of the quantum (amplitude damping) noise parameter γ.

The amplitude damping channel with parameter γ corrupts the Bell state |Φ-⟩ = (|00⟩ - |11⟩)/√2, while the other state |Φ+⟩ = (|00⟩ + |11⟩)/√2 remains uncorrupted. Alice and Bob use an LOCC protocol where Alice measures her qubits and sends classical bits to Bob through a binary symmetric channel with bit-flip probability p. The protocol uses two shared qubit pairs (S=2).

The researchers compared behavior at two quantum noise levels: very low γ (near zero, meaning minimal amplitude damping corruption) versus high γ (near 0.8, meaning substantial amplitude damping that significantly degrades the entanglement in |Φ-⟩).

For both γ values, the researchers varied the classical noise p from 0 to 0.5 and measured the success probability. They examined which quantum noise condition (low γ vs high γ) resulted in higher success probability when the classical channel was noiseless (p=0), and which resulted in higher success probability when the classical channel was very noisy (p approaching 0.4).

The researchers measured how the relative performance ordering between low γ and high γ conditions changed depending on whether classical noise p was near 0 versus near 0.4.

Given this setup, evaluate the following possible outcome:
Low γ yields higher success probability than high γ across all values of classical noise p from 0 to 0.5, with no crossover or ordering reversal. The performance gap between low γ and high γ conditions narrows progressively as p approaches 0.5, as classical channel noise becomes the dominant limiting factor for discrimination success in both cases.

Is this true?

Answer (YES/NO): NO